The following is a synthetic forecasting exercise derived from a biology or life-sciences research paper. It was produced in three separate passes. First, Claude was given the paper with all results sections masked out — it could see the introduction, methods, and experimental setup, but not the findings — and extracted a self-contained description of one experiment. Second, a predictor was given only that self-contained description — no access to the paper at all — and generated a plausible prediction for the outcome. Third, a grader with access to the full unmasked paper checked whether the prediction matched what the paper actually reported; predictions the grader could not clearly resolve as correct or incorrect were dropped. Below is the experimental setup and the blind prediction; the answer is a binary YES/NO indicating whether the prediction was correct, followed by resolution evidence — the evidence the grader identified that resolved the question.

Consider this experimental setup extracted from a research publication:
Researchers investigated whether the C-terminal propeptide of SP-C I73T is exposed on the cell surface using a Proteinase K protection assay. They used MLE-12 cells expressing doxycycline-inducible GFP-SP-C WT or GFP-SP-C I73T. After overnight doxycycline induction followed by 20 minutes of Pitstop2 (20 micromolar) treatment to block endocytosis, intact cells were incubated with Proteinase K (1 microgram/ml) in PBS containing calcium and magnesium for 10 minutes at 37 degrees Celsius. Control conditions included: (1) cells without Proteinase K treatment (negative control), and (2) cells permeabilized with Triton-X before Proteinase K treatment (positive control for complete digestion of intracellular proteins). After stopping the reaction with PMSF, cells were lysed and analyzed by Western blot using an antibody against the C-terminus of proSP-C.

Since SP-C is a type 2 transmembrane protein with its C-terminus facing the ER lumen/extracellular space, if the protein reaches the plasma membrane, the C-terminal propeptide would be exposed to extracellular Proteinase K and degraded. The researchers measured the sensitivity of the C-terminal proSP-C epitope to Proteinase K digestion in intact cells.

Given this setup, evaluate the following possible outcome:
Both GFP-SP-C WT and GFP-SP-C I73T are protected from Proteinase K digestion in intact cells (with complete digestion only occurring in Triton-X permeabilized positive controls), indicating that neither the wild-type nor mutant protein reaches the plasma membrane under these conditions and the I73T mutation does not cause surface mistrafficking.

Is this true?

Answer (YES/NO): NO